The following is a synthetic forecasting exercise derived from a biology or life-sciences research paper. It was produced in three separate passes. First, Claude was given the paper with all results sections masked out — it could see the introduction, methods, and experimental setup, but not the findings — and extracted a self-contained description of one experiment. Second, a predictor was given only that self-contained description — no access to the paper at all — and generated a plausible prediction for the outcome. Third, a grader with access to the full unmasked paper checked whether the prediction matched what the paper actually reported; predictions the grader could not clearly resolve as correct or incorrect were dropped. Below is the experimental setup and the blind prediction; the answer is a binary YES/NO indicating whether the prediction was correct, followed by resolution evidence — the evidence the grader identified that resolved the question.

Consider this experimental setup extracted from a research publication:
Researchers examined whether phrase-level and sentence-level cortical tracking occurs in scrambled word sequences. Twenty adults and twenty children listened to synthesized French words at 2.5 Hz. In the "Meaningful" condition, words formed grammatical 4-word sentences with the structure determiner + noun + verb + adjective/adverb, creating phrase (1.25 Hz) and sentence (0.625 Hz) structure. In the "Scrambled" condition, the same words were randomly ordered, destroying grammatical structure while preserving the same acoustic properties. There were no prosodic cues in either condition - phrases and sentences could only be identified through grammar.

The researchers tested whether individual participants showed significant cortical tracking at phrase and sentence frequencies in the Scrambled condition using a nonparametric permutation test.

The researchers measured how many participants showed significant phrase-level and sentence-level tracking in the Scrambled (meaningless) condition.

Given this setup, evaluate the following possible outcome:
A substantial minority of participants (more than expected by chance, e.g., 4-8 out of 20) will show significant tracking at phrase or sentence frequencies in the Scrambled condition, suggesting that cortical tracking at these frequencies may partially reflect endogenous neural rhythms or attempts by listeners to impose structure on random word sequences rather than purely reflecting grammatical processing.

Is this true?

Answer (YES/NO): NO